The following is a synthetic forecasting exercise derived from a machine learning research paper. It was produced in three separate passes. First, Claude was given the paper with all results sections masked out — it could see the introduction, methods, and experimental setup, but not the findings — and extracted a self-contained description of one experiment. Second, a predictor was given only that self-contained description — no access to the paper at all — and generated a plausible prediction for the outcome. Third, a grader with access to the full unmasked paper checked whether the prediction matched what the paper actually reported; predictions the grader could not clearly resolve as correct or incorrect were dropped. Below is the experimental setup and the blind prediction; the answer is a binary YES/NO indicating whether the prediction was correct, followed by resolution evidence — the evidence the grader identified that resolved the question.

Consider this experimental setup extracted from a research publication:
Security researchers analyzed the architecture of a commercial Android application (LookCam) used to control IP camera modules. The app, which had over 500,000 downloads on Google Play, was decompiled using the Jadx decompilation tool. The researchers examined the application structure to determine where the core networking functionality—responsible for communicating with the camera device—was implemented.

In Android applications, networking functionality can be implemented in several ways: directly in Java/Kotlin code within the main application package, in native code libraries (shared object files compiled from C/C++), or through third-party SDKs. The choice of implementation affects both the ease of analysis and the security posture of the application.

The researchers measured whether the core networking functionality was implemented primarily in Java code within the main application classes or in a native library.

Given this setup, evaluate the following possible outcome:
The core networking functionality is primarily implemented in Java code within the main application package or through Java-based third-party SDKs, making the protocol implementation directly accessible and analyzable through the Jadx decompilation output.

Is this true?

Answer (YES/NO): NO